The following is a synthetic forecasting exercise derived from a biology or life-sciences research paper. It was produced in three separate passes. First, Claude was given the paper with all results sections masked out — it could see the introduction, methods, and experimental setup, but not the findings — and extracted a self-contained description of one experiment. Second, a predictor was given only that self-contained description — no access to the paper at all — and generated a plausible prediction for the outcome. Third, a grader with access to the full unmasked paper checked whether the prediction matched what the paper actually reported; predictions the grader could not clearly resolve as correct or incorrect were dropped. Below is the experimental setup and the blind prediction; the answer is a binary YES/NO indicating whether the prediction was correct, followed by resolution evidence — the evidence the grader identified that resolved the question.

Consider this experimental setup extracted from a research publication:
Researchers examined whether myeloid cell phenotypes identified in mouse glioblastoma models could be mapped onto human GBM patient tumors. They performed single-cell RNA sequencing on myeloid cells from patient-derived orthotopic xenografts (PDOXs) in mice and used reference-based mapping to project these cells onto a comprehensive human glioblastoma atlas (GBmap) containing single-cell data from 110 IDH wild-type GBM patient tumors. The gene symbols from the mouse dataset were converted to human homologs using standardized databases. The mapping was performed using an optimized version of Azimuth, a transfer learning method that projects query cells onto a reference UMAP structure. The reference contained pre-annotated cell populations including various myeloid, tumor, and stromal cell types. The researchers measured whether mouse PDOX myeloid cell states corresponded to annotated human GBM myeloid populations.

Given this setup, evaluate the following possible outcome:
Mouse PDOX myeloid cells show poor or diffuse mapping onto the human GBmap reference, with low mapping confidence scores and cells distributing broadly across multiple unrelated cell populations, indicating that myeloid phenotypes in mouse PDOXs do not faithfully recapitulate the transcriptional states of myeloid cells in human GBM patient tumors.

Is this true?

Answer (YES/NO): NO